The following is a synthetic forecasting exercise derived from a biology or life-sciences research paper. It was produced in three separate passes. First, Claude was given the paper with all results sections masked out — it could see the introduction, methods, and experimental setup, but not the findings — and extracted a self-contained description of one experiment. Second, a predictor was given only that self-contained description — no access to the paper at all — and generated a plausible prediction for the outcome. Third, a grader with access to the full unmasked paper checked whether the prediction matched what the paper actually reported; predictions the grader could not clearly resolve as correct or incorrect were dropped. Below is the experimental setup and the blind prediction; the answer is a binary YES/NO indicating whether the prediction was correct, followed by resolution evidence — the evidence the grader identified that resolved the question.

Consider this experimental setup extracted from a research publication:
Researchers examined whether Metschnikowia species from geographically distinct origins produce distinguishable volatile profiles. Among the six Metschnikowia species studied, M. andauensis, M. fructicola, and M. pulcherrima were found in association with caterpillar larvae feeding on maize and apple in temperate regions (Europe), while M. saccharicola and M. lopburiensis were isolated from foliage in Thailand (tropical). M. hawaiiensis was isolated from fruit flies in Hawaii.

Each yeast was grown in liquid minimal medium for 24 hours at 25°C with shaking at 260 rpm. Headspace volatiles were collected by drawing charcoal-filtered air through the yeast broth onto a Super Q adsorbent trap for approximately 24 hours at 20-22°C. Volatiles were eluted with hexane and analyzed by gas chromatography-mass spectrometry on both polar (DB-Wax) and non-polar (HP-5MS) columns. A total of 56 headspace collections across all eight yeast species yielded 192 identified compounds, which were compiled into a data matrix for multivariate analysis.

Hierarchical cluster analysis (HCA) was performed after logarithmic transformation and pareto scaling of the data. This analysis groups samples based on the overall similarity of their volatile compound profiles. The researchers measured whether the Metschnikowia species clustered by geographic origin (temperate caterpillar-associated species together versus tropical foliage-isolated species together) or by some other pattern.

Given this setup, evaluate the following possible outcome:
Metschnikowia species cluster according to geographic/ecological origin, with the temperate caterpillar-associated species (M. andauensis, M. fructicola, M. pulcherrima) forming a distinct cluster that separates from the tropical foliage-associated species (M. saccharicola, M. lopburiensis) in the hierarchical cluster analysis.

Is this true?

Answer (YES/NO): NO